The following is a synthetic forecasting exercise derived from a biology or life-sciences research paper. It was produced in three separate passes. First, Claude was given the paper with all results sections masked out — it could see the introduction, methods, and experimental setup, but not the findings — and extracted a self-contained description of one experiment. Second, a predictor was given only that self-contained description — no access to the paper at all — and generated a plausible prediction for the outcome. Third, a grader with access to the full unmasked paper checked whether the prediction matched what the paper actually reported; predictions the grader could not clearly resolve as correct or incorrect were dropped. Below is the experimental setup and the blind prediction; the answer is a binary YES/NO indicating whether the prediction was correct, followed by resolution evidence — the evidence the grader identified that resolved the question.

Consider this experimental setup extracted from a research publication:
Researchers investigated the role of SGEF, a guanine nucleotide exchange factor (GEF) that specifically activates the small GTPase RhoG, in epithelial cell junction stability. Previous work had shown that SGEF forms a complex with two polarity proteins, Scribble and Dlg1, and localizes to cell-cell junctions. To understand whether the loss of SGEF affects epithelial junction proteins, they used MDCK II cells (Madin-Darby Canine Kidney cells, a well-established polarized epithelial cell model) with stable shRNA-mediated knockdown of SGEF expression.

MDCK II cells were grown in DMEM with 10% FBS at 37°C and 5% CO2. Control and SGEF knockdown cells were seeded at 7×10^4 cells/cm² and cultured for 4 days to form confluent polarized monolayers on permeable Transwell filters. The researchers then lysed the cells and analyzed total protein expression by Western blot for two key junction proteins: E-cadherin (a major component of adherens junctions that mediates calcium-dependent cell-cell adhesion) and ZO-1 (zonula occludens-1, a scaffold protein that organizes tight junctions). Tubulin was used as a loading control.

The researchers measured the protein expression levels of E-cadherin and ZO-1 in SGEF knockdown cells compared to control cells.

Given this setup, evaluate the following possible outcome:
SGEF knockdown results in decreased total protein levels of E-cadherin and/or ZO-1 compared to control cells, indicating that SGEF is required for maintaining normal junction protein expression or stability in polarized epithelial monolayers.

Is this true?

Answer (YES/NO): YES